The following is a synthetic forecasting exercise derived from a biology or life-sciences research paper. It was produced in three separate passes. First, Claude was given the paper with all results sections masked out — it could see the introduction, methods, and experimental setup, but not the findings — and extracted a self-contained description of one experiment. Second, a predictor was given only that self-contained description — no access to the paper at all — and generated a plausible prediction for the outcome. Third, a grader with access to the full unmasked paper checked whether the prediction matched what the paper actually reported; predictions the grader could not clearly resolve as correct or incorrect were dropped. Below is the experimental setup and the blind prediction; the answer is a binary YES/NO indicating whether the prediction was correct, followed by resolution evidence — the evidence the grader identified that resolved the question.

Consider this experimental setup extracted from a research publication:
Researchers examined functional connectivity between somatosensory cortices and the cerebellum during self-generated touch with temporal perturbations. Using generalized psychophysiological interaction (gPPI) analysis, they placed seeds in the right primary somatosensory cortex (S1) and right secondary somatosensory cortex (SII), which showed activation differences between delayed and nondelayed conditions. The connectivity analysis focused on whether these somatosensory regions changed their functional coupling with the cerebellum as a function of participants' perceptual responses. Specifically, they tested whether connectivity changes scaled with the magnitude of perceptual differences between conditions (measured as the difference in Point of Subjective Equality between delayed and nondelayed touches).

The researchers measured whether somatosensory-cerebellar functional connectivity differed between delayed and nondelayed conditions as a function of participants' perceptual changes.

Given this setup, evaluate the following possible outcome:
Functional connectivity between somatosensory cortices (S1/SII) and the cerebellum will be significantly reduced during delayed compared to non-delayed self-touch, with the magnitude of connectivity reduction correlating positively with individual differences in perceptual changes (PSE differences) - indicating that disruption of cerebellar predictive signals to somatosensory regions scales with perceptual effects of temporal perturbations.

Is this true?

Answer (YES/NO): YES